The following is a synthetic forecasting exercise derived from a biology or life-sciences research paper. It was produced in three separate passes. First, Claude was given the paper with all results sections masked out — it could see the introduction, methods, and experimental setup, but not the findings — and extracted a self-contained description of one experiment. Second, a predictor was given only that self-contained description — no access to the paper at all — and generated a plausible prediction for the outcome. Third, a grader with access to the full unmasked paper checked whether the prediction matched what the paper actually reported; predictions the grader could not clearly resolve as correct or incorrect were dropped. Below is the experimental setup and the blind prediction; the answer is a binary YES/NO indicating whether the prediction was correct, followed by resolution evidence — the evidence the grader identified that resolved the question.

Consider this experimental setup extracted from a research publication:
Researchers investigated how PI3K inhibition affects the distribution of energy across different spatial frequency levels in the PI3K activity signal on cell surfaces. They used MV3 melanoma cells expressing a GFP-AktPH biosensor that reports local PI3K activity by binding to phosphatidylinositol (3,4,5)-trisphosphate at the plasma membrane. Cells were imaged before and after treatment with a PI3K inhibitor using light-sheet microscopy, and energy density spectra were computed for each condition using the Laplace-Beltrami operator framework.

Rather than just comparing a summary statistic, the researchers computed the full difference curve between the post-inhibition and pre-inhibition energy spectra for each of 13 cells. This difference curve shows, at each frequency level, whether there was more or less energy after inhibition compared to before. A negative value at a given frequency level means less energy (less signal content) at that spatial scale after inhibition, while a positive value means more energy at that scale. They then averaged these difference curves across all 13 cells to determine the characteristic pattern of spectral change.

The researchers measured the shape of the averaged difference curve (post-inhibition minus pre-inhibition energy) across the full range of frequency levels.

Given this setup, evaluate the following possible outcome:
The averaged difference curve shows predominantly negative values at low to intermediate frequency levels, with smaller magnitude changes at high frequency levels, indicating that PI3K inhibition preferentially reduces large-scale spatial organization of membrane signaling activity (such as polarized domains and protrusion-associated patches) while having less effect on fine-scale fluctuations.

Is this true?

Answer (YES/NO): YES